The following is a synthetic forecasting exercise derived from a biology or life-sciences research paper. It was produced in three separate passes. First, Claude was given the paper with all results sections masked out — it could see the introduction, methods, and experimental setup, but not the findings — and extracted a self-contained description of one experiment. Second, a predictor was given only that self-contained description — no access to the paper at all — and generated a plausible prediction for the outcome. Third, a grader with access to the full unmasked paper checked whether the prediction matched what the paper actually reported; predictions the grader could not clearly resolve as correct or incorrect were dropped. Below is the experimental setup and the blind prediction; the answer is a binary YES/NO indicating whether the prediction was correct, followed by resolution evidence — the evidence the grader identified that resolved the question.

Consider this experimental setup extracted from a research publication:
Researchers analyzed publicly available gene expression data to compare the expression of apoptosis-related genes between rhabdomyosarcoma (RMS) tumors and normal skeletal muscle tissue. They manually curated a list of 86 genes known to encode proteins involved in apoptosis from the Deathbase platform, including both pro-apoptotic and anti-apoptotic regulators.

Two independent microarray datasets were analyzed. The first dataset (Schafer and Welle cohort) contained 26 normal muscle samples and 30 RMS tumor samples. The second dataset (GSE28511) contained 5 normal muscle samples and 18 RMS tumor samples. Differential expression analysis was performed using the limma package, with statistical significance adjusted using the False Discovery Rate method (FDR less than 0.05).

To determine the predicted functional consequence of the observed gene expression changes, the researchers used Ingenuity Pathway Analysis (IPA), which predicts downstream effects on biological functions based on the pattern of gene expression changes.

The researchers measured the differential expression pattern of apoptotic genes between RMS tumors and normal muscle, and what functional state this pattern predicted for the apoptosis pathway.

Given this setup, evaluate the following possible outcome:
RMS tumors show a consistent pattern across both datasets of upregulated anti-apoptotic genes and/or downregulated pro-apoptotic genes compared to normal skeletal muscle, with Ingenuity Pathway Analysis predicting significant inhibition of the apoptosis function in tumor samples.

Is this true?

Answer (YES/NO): NO